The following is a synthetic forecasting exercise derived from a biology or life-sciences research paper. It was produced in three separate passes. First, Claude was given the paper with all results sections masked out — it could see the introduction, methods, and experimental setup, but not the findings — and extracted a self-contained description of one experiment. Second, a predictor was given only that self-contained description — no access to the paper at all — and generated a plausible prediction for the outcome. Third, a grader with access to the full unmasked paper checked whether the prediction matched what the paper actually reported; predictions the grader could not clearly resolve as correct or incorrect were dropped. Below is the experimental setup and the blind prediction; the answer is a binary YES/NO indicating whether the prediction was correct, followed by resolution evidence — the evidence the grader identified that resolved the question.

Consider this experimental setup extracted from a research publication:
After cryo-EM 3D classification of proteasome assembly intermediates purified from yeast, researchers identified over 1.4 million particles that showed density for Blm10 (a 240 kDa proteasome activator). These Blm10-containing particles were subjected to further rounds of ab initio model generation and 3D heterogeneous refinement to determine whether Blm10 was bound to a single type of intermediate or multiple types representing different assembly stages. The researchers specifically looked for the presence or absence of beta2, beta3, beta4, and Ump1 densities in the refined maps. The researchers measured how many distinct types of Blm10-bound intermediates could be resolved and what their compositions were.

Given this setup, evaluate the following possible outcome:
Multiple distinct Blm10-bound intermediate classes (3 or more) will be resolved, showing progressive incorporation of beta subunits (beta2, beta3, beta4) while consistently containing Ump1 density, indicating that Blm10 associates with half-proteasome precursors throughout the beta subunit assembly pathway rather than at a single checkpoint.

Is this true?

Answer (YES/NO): NO